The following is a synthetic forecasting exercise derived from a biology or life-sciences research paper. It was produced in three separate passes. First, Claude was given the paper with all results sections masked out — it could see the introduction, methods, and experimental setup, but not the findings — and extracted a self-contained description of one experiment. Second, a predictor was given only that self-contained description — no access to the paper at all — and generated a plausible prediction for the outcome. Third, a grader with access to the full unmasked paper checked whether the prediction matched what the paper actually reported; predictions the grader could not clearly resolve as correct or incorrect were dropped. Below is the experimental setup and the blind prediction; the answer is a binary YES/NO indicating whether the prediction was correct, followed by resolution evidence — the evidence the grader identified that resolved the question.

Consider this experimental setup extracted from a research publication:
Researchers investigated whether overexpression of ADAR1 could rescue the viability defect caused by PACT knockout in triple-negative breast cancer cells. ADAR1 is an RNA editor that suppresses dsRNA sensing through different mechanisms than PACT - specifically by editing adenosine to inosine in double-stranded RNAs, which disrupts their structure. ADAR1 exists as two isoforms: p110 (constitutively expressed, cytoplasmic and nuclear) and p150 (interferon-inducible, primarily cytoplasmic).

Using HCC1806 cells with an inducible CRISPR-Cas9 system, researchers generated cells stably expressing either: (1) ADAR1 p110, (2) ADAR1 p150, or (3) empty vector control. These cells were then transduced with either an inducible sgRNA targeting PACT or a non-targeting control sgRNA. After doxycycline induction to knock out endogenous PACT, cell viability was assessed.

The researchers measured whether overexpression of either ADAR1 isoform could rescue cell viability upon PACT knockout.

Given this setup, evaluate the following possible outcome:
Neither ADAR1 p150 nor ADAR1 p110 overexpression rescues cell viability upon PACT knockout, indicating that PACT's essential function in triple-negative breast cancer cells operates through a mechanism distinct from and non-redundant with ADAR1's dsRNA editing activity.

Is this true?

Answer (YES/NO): NO